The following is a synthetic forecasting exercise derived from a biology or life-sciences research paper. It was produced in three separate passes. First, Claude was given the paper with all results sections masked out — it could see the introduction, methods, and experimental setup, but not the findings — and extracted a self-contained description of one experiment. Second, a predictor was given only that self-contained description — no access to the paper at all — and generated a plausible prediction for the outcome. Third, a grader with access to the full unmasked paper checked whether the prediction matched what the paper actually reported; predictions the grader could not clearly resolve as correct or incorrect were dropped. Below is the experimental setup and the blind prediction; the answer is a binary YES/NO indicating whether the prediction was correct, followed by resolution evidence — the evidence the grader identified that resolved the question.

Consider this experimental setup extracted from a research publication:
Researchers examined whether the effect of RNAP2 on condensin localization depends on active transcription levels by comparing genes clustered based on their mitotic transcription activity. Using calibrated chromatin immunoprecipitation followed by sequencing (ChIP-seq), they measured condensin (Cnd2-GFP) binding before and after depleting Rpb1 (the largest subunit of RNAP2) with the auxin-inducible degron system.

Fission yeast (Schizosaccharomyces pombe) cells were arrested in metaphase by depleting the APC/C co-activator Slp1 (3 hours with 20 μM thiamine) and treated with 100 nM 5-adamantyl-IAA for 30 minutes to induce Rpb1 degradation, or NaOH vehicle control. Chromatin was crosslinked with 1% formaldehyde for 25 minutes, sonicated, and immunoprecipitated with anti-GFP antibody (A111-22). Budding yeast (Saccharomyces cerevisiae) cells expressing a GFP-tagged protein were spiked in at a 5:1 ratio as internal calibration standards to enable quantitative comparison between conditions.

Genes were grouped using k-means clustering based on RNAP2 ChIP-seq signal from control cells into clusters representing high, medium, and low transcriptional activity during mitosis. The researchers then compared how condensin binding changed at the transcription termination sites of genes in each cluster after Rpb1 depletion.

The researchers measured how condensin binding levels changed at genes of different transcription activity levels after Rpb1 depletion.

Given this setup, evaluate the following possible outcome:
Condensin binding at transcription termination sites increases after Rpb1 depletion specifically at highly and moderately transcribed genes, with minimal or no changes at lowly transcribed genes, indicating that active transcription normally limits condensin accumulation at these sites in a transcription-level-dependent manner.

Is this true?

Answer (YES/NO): NO